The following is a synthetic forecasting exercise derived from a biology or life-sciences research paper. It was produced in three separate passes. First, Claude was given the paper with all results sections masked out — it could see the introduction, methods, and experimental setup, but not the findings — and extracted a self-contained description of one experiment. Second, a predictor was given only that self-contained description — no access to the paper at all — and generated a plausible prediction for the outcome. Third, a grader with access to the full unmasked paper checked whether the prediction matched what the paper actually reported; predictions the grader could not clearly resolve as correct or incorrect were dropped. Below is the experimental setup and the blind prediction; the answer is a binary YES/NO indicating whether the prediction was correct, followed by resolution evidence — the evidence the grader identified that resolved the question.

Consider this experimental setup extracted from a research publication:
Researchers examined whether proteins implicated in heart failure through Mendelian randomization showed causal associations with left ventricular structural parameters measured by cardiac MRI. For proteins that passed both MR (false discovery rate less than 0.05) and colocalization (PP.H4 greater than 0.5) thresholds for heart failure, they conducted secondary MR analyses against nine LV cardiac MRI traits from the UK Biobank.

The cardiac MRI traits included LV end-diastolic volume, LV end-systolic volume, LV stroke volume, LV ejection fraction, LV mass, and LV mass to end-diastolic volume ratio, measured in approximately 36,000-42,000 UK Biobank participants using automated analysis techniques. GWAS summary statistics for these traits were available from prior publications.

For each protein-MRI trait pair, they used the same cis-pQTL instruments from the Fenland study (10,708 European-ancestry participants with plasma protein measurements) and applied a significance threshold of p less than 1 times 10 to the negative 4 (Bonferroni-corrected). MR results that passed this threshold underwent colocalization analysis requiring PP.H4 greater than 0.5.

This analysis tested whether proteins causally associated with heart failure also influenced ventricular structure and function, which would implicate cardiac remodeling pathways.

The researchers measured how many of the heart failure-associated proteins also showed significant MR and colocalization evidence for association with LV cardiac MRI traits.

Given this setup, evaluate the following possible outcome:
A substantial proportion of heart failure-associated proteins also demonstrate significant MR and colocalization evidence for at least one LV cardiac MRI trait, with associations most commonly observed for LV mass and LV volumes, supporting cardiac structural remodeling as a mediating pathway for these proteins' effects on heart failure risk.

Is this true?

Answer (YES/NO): NO